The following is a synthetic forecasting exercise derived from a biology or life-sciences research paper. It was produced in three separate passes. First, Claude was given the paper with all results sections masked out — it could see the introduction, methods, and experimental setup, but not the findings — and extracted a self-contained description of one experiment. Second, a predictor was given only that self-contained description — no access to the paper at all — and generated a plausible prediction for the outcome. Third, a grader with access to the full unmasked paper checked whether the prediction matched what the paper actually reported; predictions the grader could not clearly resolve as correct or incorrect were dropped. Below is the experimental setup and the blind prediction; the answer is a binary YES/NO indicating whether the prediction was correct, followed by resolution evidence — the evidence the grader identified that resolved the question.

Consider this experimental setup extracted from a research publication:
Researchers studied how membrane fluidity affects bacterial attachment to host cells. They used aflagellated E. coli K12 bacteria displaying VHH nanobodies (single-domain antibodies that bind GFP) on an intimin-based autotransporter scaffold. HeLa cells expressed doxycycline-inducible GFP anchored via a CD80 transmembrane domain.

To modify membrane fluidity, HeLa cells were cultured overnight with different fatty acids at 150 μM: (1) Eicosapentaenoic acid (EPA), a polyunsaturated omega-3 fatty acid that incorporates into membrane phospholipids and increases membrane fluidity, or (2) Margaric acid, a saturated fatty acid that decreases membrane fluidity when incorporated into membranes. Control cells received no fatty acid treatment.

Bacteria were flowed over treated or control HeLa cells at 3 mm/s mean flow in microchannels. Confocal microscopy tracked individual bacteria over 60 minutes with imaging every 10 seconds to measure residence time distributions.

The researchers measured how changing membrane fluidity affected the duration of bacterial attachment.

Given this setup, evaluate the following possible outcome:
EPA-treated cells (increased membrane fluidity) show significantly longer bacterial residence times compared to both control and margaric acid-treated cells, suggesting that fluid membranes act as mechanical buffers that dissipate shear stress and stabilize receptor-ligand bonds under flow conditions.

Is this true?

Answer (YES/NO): NO